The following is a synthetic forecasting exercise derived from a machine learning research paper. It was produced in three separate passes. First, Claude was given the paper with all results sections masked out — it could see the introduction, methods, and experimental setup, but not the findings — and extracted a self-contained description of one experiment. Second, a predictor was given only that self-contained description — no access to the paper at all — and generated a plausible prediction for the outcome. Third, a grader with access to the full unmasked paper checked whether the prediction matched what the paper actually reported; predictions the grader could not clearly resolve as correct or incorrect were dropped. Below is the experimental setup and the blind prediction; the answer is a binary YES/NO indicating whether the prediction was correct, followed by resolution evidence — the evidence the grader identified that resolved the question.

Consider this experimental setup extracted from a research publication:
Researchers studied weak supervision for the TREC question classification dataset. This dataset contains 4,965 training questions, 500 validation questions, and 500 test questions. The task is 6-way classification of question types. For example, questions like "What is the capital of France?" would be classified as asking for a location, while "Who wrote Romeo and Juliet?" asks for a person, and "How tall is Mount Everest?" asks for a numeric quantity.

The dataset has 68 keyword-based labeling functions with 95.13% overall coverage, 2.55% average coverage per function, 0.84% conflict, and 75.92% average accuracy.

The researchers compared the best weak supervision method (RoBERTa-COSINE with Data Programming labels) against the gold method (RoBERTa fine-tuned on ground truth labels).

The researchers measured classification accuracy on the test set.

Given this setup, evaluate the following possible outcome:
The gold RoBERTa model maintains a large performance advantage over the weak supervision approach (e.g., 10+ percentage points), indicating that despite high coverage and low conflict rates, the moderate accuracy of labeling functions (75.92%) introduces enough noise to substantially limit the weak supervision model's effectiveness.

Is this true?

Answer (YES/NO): YES